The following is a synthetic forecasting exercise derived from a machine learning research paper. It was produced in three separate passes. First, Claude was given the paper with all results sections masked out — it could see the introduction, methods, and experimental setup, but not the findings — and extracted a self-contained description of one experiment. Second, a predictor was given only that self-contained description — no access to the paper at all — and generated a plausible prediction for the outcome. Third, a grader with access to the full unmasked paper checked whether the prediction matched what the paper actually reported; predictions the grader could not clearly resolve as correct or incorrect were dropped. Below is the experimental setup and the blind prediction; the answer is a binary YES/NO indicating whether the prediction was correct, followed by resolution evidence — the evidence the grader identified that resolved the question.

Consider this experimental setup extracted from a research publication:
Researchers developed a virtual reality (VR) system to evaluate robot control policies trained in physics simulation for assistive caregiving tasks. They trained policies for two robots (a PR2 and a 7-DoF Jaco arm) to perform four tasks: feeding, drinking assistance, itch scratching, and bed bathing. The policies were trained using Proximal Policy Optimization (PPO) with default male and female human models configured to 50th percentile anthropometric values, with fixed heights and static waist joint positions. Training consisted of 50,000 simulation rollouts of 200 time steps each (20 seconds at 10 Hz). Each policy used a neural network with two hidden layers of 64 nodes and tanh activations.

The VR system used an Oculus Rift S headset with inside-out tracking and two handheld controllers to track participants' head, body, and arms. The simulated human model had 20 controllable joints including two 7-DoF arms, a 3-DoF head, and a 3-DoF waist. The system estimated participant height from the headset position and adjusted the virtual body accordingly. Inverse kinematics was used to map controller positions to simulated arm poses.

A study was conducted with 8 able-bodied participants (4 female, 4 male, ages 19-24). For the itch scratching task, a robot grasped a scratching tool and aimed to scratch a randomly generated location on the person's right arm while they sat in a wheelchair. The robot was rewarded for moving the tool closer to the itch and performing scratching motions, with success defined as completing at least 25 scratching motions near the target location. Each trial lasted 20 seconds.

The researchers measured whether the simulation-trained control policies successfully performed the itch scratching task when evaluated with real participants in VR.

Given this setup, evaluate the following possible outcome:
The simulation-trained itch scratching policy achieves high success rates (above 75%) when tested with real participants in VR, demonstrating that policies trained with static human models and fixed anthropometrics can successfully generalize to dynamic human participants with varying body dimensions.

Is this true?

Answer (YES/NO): NO